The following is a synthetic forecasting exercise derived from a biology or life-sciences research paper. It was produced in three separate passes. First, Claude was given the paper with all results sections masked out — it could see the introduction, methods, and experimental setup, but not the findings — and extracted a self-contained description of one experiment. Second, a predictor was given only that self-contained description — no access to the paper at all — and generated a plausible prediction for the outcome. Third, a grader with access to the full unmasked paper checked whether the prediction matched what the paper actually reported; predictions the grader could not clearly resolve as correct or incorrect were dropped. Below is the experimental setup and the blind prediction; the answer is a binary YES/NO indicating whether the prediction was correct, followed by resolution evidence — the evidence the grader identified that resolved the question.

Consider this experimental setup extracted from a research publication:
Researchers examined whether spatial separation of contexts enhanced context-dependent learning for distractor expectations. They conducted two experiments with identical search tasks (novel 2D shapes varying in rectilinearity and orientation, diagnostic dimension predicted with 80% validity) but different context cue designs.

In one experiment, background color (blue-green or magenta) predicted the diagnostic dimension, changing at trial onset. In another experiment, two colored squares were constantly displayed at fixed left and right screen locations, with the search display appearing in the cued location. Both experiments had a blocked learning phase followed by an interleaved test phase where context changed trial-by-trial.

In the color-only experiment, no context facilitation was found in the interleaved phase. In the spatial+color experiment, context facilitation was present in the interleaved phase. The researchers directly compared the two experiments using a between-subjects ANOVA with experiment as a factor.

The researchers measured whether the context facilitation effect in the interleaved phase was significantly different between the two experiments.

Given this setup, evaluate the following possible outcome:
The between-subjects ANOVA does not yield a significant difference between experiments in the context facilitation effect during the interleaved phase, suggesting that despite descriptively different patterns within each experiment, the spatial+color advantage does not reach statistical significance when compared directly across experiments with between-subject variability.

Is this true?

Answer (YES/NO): YES